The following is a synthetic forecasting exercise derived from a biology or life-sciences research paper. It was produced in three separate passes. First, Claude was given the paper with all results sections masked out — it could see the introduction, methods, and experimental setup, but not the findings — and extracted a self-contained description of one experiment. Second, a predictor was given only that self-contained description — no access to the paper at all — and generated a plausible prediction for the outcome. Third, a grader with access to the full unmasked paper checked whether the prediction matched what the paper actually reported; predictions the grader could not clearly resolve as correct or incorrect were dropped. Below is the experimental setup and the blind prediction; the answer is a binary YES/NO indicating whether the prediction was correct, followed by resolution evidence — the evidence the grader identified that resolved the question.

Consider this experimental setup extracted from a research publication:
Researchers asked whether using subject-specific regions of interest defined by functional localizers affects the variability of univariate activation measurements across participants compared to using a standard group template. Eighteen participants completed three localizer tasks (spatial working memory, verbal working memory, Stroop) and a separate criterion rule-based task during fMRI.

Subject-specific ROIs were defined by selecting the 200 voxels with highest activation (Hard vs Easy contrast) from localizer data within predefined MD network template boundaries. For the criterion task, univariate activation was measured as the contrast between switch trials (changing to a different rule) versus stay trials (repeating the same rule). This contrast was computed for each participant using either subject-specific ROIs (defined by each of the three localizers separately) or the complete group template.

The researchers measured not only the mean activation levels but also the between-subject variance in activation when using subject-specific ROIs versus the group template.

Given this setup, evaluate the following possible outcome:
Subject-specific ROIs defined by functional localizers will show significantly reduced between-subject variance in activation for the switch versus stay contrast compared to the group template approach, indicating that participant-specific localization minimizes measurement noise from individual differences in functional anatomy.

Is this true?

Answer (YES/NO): YES